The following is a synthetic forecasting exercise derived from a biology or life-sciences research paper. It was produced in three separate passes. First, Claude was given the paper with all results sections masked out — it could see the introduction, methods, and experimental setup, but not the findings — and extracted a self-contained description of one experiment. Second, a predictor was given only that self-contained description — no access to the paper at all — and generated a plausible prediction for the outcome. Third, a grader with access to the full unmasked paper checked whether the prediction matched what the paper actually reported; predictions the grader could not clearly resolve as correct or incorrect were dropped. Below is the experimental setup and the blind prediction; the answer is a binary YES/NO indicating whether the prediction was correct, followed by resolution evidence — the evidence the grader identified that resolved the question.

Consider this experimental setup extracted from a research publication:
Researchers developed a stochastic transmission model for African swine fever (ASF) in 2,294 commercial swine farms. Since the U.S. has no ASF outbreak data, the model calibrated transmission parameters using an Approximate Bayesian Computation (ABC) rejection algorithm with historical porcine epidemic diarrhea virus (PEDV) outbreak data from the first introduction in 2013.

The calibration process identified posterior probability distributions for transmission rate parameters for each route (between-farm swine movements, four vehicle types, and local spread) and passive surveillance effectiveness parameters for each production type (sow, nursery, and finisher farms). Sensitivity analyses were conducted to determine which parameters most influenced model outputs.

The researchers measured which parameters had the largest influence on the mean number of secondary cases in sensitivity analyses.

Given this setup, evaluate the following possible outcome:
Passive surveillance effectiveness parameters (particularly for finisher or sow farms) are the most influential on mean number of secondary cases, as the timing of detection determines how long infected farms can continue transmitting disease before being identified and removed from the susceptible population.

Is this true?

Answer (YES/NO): NO